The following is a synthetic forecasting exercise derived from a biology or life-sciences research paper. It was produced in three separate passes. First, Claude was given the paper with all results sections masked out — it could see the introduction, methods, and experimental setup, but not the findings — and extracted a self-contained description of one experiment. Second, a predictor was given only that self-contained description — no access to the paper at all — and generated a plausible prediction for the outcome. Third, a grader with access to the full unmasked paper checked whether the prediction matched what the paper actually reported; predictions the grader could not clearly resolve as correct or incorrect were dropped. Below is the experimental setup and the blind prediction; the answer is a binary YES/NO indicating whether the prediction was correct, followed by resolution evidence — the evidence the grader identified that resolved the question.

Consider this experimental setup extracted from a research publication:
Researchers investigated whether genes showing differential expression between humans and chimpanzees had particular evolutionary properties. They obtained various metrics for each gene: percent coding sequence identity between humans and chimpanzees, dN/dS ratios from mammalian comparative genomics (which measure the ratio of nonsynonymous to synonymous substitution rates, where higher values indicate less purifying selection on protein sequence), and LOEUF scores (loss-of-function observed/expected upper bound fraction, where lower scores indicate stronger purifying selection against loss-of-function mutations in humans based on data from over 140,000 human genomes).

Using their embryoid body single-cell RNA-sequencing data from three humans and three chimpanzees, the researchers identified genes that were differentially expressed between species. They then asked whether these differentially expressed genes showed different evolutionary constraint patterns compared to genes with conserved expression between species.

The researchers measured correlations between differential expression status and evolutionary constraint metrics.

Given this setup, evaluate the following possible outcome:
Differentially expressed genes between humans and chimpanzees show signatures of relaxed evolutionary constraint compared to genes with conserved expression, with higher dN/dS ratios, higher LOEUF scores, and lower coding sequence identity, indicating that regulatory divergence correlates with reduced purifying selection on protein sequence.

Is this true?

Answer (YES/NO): YES